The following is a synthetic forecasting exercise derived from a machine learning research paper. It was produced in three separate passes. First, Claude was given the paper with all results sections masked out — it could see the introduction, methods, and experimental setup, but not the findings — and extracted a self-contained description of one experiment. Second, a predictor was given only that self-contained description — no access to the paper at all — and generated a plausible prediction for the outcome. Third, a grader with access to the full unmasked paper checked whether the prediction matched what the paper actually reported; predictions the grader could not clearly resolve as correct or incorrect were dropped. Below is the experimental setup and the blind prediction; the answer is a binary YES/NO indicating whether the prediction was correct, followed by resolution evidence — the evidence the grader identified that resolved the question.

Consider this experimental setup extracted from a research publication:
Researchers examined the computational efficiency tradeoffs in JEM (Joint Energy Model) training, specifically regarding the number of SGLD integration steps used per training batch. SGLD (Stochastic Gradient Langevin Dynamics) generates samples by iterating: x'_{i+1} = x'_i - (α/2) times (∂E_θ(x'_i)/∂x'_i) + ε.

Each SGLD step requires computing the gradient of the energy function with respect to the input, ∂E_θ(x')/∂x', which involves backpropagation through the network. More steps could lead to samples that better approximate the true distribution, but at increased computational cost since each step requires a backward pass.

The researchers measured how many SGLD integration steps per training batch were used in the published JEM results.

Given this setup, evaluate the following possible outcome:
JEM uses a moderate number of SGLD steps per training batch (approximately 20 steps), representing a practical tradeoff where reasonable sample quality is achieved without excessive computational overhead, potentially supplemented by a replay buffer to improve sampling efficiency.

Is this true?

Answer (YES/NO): YES